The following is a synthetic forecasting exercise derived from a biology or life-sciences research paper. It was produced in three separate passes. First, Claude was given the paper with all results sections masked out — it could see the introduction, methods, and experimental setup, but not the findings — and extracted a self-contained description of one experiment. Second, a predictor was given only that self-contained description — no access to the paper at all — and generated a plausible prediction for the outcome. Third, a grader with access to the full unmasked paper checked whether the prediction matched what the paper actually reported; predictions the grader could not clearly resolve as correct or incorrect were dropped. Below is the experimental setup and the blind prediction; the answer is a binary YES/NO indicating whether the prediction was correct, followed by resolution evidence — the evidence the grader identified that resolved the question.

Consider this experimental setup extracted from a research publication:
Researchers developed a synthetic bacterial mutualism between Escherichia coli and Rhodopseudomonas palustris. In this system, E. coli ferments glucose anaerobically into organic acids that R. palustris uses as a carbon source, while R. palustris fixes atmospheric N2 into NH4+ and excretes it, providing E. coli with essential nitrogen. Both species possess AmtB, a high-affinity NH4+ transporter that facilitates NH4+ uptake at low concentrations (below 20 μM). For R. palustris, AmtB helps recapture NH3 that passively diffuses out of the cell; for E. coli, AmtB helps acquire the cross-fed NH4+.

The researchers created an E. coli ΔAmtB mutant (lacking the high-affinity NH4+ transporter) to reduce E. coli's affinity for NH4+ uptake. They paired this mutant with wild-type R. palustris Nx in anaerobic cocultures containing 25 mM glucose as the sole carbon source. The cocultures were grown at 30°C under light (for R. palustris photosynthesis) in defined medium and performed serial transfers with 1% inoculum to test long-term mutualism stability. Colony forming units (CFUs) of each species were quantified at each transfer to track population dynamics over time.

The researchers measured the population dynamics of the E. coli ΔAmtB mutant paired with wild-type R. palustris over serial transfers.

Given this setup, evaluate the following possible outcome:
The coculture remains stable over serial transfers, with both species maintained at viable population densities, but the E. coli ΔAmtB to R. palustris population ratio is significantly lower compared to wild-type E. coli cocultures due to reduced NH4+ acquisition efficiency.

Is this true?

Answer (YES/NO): NO